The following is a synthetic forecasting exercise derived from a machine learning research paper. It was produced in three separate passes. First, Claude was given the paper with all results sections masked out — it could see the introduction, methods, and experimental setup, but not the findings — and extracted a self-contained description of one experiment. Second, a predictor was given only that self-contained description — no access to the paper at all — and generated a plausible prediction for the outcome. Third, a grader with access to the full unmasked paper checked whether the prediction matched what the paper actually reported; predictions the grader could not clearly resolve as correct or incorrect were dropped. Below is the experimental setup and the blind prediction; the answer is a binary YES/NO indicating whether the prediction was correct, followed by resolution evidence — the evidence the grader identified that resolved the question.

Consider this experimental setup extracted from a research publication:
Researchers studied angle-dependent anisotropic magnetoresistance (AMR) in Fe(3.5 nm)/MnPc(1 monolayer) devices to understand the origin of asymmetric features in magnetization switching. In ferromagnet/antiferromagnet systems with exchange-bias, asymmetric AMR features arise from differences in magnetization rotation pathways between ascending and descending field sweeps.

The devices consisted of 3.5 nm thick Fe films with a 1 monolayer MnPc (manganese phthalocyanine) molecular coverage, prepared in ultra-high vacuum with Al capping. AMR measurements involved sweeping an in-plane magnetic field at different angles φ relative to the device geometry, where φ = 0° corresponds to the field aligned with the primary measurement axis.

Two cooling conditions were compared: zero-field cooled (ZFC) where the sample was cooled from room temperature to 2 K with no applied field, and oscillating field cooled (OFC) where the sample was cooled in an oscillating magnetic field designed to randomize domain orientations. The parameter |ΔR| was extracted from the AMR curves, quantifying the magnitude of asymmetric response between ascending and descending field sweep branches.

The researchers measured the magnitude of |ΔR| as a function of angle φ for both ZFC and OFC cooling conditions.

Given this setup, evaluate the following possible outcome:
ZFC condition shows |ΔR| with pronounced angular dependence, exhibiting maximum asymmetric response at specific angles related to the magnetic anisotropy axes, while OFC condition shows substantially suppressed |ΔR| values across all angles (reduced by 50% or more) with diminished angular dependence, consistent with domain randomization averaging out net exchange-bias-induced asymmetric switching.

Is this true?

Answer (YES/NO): NO